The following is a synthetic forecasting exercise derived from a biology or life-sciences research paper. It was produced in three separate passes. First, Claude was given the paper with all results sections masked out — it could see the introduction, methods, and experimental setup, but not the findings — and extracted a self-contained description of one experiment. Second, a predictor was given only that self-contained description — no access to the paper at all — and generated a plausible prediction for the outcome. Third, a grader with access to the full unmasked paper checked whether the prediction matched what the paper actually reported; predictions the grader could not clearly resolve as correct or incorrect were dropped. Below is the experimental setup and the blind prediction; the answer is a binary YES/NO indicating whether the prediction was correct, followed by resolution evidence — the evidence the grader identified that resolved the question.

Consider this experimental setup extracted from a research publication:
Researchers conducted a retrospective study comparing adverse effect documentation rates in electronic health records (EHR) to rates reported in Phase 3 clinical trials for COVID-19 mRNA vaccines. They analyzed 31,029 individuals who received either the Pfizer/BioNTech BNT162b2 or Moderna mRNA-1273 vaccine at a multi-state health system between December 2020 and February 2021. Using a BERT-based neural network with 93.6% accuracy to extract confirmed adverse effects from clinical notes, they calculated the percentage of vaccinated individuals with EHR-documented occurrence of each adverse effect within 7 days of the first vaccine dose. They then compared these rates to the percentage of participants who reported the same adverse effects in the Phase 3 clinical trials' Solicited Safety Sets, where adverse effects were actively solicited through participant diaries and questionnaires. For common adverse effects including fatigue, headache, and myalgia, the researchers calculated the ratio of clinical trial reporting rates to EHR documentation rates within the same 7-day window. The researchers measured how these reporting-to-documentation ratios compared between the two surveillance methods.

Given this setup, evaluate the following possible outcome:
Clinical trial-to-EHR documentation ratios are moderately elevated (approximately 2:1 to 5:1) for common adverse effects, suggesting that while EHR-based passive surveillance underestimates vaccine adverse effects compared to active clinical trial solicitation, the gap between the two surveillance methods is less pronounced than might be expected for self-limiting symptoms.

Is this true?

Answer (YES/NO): NO